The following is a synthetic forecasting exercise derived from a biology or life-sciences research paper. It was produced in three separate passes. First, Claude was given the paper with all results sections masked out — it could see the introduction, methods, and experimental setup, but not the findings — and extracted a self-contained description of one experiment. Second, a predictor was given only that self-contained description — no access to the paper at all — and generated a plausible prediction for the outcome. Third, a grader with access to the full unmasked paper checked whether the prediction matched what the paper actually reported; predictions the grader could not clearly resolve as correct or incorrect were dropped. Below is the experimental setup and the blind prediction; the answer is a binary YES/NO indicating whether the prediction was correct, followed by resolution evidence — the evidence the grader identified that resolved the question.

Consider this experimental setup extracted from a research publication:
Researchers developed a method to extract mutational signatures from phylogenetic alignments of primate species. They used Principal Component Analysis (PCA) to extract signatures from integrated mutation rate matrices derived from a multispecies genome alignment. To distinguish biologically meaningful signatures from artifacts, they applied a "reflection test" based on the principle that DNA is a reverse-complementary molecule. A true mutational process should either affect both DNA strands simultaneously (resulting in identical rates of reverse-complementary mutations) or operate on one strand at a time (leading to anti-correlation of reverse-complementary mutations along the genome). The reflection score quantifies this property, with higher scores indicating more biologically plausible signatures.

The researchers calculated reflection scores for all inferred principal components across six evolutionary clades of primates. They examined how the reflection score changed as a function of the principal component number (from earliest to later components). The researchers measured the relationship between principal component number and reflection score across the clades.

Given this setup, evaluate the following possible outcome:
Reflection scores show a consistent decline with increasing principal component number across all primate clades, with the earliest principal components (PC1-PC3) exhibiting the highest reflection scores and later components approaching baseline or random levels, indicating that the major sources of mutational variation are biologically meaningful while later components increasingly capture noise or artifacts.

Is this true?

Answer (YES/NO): NO